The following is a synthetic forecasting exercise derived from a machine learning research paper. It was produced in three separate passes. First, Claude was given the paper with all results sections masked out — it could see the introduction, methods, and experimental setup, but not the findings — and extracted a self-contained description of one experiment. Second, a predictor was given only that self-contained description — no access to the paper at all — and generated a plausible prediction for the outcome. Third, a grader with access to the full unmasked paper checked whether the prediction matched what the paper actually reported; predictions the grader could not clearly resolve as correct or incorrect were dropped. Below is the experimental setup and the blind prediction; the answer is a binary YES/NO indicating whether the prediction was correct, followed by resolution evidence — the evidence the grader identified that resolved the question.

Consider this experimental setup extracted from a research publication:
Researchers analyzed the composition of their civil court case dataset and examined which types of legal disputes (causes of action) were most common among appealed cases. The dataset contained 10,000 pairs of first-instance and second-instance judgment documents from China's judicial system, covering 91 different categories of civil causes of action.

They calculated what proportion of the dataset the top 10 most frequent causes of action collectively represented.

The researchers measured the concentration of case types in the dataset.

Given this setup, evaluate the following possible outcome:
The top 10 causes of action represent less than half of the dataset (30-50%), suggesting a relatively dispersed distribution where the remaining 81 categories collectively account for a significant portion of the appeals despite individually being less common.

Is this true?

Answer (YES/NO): NO